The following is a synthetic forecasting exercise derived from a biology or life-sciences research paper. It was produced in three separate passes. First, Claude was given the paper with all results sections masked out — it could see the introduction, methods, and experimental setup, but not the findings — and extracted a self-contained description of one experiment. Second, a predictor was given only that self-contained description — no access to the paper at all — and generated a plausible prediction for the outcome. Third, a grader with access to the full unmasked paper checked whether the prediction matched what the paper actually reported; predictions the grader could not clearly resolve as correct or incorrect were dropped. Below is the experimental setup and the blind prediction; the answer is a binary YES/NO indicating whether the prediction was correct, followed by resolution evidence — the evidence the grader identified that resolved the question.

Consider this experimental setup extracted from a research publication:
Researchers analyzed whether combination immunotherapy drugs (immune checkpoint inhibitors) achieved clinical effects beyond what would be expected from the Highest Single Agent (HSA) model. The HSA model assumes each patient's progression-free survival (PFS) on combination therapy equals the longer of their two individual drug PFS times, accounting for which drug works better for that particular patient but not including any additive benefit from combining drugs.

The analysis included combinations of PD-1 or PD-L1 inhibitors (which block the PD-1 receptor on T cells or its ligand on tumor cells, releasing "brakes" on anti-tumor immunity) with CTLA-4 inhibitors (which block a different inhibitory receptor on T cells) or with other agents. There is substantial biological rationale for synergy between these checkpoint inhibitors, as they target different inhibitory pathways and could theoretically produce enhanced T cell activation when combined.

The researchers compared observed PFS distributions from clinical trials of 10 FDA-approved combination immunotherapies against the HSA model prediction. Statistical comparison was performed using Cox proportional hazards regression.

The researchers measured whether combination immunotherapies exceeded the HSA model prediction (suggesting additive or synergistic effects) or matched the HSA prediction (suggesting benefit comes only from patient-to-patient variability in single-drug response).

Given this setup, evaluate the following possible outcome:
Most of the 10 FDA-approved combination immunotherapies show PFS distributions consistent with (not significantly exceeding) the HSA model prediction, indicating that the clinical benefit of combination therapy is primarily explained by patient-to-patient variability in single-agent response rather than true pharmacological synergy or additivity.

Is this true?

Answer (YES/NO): YES